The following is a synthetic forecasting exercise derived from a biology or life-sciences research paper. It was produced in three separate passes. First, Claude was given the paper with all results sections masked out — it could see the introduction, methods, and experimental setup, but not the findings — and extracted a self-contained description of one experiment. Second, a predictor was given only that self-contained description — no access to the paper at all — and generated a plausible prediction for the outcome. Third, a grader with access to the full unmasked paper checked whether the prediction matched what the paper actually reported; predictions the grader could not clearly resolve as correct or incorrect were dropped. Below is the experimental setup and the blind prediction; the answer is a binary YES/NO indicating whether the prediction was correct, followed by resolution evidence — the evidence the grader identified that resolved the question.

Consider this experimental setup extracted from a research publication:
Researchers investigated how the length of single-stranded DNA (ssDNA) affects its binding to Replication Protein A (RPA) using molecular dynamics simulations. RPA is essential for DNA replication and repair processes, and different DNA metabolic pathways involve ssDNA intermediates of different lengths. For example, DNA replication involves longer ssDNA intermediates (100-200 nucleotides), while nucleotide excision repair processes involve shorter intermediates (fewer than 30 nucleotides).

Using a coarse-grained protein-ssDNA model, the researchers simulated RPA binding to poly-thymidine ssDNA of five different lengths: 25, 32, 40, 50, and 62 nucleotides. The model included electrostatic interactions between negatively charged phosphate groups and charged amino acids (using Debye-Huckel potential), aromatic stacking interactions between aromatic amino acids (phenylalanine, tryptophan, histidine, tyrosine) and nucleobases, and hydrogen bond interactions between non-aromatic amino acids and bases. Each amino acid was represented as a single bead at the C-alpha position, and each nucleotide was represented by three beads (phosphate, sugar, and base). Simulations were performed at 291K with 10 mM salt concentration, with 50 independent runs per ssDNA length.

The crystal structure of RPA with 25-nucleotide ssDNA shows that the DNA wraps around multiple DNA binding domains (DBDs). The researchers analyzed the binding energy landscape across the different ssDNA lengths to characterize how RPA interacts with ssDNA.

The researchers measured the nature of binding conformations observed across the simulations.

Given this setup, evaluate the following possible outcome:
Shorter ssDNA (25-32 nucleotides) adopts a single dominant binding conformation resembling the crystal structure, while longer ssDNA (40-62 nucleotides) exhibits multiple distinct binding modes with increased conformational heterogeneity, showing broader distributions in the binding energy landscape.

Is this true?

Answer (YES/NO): NO